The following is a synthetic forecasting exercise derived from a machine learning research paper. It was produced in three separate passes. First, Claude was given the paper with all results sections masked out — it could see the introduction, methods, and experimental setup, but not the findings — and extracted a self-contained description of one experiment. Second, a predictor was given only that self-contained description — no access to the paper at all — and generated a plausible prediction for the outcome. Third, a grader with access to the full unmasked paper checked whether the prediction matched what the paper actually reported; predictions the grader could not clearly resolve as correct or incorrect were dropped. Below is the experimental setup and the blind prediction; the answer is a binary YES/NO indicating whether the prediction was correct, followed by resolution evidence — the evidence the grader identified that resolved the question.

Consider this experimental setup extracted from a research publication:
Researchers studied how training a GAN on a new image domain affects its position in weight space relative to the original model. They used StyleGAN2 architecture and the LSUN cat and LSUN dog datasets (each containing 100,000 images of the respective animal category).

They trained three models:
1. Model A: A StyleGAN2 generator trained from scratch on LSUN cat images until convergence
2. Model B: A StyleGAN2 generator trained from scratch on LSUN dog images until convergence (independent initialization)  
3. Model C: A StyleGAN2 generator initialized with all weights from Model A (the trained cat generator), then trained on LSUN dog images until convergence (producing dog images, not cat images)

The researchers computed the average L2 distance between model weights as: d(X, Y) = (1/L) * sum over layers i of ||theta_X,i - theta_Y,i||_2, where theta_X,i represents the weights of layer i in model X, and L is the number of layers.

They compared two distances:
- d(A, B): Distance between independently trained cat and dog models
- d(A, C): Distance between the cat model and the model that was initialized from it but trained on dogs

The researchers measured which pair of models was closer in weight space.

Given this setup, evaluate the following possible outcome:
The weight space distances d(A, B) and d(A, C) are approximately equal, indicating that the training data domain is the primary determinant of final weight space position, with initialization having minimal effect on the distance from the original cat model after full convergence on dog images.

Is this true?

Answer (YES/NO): NO